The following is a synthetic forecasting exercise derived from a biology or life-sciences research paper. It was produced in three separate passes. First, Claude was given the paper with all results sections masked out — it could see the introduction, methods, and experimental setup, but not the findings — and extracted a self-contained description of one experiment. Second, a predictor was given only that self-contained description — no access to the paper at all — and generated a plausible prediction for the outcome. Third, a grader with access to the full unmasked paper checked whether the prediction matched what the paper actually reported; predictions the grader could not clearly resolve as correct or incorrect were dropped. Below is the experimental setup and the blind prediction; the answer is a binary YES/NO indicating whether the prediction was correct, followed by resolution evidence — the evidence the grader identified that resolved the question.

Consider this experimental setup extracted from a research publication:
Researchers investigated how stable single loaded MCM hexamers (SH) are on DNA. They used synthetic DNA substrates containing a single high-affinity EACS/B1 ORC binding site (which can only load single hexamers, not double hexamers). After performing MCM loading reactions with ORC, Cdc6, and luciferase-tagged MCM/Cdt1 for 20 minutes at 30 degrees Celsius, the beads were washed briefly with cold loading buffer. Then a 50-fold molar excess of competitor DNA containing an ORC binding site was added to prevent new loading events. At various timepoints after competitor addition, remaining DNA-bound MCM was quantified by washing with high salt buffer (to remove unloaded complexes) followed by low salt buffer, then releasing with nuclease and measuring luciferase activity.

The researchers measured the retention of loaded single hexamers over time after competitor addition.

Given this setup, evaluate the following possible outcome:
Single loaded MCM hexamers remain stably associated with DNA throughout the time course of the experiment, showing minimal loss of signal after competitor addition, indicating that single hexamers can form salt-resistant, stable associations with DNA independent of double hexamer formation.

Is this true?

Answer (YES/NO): NO